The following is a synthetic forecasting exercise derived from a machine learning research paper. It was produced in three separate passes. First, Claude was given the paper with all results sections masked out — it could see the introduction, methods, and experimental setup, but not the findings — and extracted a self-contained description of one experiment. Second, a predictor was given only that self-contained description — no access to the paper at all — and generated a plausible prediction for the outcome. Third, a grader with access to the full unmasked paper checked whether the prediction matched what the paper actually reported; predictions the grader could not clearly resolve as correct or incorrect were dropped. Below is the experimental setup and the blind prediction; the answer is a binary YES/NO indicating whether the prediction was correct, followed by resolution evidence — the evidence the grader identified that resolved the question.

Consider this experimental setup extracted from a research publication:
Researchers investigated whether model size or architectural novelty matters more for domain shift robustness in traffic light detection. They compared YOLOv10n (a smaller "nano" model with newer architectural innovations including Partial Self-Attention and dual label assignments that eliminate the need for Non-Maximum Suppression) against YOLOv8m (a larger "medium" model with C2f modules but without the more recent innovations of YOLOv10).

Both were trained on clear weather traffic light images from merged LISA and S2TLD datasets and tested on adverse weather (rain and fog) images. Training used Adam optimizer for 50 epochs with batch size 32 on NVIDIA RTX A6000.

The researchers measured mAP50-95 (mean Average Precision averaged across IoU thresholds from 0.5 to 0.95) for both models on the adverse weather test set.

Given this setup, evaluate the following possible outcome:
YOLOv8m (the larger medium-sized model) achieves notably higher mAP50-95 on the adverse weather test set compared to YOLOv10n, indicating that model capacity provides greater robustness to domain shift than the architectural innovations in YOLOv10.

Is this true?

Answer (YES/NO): YES